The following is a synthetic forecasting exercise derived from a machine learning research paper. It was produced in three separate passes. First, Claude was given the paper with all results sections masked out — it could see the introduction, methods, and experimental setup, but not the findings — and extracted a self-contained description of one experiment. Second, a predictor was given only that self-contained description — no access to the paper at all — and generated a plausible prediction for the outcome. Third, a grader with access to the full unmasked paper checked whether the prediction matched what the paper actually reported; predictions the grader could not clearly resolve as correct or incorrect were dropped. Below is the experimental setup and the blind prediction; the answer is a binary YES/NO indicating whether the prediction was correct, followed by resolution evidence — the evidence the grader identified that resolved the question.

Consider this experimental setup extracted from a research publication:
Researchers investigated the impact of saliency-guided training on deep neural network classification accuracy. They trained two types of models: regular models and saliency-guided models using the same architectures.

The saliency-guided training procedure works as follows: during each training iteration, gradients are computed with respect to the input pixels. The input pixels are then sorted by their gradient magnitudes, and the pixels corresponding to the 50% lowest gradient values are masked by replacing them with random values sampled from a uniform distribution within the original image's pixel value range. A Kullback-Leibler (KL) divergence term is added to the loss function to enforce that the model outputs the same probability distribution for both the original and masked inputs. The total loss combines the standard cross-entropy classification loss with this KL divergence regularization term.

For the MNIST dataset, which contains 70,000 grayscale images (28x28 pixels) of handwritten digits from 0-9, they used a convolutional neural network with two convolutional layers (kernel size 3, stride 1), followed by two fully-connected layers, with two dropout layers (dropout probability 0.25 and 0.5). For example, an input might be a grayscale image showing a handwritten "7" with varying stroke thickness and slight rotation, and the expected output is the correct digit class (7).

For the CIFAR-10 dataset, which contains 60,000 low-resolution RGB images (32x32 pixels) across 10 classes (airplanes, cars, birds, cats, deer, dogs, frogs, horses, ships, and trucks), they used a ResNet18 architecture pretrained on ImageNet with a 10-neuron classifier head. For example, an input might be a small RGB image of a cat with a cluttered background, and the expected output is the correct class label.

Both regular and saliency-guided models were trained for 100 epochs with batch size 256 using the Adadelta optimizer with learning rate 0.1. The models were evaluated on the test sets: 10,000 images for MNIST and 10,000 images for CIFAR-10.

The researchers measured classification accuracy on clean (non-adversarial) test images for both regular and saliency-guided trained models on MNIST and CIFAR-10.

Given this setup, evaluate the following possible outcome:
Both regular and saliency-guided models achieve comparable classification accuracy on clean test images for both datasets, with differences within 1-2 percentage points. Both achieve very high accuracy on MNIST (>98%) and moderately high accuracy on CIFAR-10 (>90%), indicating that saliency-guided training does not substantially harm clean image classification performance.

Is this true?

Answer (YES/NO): NO